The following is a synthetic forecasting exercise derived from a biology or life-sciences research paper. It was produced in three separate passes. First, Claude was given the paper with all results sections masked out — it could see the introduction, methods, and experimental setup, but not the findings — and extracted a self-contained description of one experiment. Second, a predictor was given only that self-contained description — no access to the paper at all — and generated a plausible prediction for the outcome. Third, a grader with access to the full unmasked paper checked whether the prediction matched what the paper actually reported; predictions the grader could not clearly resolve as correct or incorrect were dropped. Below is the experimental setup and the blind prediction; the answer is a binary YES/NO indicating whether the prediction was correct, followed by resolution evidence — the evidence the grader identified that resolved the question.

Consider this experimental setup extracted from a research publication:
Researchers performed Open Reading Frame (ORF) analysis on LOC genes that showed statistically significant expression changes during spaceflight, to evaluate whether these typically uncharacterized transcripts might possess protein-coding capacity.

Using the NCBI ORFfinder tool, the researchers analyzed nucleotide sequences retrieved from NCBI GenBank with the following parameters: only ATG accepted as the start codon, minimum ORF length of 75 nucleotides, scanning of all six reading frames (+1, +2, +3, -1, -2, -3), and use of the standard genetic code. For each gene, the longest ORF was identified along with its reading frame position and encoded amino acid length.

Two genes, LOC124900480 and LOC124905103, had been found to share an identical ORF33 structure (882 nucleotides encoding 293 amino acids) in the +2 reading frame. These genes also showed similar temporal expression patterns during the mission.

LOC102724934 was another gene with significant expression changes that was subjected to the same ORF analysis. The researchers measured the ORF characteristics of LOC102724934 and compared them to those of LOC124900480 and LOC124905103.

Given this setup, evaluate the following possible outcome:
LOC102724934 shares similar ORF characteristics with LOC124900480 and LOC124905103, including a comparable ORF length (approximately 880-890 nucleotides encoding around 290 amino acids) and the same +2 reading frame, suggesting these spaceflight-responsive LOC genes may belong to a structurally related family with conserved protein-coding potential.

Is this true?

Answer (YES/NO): NO